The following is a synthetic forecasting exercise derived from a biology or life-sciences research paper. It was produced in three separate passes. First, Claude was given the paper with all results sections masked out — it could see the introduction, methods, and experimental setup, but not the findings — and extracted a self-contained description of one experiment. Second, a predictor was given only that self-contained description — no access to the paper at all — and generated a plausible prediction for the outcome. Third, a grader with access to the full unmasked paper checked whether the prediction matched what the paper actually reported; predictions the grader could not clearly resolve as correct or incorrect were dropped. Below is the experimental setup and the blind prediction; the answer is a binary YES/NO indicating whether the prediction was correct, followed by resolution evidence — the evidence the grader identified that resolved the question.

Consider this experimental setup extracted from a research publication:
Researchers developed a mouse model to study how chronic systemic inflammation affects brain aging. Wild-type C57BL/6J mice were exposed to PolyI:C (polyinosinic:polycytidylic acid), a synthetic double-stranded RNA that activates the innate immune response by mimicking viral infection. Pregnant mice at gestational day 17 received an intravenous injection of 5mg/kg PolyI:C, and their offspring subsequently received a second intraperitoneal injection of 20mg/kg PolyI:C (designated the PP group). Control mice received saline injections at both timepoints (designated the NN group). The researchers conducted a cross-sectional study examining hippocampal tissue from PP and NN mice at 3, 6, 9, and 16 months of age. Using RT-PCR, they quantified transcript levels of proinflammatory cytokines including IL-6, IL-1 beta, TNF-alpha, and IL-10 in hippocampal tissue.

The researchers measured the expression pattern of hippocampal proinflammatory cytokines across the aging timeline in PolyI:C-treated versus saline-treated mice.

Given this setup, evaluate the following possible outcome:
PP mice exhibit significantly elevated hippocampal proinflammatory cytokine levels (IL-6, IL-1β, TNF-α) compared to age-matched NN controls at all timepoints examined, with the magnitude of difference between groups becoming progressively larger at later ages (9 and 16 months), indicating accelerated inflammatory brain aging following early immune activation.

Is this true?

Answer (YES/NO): NO